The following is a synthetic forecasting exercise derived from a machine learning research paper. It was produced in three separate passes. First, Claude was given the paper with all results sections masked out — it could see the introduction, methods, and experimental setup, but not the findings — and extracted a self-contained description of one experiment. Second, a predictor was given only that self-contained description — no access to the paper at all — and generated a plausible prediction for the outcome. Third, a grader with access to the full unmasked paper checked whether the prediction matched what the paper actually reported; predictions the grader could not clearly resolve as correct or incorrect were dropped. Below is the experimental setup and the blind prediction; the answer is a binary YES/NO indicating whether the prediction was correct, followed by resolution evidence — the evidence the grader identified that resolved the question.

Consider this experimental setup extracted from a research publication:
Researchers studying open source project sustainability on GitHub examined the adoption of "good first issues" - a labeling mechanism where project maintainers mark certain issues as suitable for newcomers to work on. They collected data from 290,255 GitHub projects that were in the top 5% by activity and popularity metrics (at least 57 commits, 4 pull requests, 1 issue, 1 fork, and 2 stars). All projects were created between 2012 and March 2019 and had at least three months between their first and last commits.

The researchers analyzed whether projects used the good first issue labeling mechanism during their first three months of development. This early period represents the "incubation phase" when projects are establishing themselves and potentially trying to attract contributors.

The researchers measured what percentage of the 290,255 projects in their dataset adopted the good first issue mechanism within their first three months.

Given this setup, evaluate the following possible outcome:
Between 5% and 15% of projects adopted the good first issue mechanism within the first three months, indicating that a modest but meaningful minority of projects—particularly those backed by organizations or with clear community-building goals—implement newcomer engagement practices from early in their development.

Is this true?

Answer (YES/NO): NO